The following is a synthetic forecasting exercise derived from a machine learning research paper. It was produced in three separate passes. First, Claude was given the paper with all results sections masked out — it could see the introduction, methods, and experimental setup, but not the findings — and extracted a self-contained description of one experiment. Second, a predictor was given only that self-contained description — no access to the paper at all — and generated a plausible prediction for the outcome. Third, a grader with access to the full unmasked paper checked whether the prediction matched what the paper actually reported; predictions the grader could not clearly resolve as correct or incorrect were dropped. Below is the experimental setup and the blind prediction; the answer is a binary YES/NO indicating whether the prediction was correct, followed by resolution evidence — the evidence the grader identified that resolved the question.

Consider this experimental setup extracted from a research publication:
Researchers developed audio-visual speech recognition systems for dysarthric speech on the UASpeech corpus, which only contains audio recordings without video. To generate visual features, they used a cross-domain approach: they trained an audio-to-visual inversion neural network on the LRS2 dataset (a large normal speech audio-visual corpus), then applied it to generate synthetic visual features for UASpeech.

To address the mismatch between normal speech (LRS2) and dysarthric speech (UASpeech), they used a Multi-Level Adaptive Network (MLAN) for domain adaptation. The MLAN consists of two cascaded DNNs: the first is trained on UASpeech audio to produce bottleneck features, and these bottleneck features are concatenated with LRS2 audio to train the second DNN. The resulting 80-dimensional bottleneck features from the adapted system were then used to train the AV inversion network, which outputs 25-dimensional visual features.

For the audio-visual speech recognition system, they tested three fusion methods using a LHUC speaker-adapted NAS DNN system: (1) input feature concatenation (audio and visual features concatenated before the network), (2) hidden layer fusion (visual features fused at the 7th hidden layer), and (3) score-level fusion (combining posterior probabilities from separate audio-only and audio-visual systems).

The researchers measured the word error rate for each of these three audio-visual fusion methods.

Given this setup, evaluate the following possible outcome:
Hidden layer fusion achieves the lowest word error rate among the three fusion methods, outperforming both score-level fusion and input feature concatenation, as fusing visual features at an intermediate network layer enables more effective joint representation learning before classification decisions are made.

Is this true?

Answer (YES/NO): NO